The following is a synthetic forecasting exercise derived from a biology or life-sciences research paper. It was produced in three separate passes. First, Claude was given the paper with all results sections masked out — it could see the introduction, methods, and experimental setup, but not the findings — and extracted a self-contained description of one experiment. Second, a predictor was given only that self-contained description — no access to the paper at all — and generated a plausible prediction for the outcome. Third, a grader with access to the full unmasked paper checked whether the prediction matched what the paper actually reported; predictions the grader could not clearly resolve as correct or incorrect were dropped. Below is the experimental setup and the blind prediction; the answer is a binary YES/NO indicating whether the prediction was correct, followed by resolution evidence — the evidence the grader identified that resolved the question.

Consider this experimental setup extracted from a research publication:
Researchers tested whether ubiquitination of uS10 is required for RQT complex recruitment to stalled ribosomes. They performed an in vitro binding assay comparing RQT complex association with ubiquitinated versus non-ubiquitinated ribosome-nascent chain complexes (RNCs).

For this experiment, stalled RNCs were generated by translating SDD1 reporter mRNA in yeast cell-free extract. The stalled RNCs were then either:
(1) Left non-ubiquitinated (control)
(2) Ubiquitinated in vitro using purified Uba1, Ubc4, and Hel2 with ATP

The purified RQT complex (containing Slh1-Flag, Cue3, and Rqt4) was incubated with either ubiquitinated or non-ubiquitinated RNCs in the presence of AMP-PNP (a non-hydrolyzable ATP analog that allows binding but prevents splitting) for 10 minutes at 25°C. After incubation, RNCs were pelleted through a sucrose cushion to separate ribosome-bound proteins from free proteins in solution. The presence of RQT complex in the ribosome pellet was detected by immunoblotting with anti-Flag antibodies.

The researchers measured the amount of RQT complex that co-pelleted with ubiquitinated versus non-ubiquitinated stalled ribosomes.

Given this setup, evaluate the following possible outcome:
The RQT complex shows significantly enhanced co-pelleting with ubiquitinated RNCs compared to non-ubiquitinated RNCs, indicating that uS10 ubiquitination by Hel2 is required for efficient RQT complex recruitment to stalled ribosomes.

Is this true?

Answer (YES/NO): YES